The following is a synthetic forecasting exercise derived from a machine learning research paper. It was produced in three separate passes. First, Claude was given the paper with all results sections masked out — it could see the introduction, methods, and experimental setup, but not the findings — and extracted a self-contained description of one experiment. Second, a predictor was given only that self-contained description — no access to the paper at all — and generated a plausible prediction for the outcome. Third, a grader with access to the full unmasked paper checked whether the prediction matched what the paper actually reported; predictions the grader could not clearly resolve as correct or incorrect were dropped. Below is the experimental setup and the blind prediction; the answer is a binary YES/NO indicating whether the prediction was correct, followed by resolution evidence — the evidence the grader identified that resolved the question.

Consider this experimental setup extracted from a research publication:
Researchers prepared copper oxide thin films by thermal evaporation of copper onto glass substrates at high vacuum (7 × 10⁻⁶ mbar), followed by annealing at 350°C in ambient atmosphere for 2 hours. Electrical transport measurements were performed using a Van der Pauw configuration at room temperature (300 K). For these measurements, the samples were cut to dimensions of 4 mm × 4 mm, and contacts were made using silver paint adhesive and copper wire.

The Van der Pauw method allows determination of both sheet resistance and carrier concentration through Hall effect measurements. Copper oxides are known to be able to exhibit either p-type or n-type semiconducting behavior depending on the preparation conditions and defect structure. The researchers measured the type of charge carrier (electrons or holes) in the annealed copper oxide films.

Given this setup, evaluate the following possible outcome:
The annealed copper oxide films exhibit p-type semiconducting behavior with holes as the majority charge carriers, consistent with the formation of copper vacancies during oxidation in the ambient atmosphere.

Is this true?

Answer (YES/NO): YES